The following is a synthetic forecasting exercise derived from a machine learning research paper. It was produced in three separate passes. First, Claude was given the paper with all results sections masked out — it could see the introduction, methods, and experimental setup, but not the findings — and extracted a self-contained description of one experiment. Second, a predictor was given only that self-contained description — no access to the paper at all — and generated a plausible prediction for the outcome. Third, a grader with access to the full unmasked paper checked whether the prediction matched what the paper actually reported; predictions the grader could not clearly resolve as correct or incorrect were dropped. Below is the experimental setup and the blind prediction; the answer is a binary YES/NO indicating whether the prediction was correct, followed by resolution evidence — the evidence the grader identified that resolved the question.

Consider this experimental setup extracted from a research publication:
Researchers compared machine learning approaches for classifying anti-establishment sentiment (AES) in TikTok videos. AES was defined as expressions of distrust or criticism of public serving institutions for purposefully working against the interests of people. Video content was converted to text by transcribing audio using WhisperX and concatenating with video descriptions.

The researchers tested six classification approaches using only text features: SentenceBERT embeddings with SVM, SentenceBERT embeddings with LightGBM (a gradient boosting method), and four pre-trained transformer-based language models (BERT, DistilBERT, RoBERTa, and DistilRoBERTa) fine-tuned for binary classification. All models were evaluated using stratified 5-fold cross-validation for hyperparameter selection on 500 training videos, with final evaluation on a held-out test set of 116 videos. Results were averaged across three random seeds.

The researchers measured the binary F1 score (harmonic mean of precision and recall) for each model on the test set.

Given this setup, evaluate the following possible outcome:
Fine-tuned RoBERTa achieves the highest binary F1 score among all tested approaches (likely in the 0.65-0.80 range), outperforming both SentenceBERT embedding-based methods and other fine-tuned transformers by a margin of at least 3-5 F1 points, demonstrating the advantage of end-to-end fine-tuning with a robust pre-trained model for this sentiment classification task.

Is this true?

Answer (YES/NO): NO